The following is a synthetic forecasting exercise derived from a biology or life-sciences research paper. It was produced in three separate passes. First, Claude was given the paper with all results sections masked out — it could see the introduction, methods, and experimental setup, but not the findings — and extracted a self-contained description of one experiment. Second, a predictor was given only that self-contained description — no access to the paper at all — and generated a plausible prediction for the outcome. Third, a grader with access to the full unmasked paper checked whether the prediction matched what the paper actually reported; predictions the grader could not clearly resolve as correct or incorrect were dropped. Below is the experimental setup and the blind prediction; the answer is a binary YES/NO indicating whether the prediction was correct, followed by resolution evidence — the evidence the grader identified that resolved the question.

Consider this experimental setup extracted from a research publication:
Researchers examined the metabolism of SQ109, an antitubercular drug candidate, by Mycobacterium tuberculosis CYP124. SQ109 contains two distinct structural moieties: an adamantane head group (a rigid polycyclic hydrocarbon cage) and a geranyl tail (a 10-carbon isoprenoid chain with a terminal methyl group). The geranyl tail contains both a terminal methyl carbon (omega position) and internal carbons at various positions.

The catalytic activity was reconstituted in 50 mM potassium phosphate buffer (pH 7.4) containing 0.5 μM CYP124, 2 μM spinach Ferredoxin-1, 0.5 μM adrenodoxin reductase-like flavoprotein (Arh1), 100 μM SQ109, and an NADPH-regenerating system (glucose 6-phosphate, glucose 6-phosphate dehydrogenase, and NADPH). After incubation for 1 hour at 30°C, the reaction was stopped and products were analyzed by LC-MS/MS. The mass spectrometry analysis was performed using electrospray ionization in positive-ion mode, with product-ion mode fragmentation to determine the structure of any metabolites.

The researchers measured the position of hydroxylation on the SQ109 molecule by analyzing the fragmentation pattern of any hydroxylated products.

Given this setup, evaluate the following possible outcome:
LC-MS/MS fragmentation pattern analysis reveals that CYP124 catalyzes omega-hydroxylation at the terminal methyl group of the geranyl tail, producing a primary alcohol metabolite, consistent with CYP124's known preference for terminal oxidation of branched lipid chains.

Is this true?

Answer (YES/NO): YES